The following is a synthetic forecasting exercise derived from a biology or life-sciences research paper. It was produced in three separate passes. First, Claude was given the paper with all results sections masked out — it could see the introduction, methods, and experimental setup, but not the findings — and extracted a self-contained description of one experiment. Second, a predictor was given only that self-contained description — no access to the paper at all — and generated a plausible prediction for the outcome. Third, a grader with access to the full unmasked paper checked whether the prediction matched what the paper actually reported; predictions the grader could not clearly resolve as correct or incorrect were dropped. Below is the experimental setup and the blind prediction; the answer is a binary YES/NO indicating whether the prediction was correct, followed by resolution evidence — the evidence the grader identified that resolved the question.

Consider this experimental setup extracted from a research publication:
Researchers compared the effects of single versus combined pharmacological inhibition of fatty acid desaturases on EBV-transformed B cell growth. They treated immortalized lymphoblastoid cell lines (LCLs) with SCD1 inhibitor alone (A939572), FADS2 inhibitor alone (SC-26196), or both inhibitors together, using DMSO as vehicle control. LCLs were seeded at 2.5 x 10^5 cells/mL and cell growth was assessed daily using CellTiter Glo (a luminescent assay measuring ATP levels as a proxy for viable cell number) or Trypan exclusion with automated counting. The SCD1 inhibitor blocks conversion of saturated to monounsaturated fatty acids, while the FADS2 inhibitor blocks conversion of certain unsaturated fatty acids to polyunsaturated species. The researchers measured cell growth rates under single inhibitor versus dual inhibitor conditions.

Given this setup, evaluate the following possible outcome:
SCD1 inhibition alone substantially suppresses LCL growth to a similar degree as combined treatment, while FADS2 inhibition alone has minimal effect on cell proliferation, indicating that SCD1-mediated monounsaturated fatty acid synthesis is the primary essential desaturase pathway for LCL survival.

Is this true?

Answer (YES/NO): NO